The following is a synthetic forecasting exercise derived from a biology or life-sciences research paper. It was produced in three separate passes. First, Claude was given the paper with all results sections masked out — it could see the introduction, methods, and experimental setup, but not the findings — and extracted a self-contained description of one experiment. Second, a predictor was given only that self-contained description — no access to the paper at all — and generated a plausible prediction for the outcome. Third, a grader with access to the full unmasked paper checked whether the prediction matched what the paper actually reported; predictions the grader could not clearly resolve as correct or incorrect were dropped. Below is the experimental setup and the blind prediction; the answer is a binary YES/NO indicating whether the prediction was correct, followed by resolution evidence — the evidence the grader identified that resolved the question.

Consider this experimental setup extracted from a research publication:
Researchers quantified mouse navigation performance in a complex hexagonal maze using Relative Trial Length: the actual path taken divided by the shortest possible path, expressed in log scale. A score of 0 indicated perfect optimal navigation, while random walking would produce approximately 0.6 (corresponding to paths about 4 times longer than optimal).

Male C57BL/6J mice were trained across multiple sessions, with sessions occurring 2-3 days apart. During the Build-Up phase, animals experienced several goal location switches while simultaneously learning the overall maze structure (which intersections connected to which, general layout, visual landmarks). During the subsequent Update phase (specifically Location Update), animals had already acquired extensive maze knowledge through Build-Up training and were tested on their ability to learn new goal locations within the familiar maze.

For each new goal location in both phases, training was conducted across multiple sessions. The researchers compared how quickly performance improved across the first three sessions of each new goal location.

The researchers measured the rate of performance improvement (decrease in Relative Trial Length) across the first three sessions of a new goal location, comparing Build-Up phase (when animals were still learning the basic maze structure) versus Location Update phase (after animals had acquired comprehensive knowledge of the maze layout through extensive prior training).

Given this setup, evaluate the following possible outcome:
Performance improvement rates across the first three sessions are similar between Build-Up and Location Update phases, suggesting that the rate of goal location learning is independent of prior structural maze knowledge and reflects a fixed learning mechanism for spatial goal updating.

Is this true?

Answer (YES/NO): NO